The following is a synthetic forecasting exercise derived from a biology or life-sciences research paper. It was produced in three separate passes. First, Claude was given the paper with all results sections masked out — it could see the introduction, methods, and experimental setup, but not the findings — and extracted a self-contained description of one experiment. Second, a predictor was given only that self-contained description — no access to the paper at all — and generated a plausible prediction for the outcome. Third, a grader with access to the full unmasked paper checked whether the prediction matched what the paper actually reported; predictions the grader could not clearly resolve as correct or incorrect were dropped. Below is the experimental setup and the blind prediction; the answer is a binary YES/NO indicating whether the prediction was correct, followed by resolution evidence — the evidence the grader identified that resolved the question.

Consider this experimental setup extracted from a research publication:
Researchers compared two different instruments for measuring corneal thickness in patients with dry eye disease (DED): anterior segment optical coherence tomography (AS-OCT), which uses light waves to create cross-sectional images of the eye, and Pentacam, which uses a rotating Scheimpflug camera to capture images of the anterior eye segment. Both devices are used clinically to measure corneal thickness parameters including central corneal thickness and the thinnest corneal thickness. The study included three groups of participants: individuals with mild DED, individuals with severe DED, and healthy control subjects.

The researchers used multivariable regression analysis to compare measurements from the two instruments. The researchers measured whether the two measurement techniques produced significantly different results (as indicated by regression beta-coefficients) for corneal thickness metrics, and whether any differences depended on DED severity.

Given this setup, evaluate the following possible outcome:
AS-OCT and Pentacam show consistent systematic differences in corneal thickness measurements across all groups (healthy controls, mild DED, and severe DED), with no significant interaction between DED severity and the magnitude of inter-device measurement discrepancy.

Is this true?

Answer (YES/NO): NO